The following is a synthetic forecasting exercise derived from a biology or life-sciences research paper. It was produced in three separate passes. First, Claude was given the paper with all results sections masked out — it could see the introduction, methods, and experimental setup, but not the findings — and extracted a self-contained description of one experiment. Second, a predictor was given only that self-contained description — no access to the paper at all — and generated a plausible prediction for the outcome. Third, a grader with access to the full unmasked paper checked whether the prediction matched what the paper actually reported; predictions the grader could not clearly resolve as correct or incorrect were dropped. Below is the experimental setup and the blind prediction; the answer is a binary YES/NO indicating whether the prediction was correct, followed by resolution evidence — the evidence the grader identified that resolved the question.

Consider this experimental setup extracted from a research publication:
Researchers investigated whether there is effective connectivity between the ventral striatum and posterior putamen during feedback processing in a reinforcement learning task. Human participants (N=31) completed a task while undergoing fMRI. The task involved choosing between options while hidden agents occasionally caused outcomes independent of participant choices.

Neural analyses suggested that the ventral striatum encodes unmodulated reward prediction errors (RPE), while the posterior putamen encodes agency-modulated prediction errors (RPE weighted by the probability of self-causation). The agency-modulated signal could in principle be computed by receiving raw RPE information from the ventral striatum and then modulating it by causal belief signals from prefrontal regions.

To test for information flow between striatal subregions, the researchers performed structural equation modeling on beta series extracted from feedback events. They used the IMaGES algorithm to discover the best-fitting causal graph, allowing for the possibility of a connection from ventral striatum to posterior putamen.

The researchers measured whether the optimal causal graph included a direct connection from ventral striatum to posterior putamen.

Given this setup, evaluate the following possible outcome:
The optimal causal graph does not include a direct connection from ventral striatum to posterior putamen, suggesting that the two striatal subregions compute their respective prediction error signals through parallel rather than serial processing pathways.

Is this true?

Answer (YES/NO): YES